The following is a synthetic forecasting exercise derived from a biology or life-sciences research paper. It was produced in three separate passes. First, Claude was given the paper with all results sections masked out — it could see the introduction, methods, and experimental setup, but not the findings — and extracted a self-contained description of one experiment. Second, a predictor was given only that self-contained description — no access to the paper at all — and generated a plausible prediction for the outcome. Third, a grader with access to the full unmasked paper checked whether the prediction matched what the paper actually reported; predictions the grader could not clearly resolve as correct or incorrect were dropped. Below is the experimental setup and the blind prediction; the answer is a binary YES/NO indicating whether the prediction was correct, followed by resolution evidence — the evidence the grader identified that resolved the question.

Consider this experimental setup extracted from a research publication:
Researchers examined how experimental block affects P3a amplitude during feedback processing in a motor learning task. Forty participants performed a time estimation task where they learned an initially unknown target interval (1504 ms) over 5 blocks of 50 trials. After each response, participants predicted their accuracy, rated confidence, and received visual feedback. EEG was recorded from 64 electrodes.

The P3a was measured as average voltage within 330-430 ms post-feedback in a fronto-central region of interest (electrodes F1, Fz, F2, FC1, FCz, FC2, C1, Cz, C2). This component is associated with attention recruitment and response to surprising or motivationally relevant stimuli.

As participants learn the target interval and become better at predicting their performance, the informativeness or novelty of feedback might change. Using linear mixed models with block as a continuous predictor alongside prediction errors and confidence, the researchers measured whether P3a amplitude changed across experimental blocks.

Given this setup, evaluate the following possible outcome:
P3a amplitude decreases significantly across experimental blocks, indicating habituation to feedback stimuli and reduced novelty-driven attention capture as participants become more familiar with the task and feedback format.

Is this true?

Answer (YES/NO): YES